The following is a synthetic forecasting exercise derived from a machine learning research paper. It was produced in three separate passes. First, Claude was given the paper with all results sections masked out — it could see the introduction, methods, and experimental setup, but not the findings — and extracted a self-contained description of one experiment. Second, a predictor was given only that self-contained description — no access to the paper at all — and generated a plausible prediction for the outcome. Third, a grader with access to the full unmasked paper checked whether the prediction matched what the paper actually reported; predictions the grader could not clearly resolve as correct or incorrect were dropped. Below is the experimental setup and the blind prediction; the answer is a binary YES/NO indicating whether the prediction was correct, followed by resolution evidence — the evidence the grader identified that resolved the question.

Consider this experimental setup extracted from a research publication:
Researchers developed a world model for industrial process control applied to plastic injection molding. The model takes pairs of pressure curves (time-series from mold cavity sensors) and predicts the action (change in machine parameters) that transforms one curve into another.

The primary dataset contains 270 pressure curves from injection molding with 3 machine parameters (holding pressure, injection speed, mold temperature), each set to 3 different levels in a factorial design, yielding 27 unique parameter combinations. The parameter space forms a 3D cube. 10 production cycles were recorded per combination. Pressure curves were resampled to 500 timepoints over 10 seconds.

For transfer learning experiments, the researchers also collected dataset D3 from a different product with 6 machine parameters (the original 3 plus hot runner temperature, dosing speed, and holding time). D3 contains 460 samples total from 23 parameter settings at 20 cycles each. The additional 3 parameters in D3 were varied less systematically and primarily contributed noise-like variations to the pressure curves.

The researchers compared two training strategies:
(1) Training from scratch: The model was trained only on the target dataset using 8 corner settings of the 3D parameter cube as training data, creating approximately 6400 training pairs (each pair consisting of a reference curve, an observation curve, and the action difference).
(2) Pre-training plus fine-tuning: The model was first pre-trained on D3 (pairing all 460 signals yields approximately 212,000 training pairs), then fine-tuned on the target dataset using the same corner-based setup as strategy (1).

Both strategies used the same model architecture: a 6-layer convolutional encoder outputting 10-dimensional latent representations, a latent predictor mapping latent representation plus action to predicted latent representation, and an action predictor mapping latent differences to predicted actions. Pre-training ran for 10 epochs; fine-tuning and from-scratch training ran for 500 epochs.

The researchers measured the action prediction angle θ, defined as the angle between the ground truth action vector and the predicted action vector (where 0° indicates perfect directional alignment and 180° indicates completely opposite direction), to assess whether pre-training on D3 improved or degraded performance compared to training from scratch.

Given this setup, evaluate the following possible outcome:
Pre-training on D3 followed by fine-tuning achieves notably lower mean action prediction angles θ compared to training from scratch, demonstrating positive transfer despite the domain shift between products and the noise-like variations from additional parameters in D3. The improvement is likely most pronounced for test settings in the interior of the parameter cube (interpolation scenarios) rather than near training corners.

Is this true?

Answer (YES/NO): NO